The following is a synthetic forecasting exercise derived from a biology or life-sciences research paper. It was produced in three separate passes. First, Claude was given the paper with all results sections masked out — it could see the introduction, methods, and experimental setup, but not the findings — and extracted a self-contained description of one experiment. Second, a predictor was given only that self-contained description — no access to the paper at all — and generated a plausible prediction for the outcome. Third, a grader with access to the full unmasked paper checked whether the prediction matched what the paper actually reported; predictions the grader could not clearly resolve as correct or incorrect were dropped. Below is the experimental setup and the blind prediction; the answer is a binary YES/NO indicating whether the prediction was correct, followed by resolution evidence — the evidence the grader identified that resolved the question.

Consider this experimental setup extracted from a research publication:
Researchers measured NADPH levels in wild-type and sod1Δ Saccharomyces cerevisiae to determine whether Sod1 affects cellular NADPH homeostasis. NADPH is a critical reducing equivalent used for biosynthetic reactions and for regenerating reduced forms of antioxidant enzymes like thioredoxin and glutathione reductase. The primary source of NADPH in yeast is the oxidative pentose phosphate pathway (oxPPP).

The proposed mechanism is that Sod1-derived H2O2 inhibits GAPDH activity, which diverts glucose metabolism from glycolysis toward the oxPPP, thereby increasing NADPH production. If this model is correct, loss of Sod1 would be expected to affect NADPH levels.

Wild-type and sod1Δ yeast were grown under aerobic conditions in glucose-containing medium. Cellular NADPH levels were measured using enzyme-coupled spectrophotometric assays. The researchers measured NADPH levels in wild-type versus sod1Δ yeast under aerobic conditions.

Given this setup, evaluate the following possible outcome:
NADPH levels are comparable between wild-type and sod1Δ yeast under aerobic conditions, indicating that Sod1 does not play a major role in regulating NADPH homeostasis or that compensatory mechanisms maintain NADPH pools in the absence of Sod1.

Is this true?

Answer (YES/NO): NO